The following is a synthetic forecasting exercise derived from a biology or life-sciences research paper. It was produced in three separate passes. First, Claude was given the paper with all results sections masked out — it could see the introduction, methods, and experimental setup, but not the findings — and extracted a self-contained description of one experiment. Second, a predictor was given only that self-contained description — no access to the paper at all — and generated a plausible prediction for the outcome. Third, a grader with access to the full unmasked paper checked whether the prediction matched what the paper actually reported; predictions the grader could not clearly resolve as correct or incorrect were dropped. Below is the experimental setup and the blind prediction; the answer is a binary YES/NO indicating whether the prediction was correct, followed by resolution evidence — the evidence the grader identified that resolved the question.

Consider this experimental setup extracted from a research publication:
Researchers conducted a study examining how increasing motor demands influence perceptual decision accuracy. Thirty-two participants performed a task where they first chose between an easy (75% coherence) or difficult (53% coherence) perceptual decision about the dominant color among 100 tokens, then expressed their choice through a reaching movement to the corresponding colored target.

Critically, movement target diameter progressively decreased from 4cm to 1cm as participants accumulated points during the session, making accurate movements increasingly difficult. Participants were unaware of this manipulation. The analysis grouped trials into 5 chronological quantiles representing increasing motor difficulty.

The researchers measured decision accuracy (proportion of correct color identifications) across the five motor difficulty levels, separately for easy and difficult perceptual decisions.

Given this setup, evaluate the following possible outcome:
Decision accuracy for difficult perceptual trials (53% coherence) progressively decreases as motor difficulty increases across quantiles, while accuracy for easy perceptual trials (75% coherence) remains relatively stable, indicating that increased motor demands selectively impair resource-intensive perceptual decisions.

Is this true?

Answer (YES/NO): NO